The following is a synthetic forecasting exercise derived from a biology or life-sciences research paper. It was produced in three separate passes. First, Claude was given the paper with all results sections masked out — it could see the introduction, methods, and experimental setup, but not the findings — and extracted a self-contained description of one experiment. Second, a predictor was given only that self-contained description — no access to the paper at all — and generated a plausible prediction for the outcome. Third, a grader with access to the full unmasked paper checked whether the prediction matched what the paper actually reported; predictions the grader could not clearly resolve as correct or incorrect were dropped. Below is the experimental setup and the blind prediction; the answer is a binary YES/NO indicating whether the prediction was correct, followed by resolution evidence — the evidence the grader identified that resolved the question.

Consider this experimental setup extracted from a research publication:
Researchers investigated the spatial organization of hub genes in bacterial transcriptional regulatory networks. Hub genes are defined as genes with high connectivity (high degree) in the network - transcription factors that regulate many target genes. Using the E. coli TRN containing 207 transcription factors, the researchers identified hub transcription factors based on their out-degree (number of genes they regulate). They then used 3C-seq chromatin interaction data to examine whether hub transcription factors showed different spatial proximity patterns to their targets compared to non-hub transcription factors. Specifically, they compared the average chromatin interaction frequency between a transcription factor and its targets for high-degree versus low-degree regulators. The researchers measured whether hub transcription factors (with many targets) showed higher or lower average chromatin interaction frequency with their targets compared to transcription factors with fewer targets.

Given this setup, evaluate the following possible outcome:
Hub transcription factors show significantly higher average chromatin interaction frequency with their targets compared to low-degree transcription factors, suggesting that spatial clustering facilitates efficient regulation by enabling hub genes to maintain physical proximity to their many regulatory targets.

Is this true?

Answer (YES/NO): NO